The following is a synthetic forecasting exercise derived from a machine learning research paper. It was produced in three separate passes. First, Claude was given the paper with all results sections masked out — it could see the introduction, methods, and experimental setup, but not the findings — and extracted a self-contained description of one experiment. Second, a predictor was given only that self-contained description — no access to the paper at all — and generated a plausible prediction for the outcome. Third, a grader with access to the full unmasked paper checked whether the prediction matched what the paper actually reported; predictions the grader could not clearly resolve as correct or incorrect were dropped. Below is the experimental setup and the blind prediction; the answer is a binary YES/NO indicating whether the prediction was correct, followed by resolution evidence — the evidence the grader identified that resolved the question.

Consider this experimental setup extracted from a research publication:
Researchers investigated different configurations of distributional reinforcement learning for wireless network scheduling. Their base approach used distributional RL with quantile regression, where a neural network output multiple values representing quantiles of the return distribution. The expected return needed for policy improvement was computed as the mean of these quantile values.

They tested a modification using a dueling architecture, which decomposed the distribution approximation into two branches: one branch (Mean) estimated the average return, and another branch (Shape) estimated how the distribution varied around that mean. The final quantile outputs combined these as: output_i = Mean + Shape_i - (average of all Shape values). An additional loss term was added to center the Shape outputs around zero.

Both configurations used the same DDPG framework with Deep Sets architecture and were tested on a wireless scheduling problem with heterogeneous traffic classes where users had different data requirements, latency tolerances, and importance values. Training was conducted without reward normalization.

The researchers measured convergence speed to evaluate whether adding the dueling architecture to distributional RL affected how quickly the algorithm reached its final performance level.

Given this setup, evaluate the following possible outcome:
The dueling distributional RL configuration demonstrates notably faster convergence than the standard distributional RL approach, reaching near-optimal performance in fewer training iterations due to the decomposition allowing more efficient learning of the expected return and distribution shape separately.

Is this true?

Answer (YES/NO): YES